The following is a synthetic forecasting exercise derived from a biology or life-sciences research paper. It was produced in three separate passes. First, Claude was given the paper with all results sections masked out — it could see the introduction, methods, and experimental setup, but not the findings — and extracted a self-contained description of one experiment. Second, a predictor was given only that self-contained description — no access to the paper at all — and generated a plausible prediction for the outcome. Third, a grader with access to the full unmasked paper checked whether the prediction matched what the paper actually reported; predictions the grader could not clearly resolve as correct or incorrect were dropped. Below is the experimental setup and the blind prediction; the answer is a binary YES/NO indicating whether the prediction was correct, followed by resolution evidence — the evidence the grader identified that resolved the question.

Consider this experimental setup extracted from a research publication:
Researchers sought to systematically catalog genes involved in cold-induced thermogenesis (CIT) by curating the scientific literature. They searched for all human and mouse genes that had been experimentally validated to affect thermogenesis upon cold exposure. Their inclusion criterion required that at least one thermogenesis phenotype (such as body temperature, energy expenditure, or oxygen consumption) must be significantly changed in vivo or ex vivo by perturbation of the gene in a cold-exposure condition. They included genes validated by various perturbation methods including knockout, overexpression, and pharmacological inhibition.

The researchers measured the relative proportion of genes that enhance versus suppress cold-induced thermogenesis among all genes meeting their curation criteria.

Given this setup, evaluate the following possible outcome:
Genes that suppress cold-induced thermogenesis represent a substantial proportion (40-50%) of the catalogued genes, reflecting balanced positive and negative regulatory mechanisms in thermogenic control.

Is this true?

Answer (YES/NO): NO